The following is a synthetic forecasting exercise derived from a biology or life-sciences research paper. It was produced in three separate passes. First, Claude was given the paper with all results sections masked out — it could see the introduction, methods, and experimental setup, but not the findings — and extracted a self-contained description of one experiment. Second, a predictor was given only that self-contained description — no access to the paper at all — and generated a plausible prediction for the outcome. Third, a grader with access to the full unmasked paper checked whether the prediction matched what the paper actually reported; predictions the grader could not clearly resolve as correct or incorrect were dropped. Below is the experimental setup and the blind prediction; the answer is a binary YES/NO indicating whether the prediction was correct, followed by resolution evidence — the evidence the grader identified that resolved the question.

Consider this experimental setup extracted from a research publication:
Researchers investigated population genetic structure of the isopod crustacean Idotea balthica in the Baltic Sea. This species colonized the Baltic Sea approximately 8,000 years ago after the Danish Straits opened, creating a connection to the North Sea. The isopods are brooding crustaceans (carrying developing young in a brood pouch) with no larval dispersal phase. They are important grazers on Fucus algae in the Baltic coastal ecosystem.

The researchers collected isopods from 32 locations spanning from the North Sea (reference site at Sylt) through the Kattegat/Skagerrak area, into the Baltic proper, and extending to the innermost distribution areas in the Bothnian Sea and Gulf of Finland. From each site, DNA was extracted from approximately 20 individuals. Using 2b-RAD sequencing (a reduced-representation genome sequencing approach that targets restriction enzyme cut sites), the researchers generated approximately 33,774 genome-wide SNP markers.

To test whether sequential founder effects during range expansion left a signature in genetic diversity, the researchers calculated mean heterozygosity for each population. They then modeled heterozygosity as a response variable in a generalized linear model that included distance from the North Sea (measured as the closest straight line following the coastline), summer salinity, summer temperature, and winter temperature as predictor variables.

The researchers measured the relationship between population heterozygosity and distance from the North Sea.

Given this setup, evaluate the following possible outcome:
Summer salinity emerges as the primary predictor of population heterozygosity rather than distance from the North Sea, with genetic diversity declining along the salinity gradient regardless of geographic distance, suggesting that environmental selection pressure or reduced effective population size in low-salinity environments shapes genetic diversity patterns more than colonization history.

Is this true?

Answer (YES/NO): YES